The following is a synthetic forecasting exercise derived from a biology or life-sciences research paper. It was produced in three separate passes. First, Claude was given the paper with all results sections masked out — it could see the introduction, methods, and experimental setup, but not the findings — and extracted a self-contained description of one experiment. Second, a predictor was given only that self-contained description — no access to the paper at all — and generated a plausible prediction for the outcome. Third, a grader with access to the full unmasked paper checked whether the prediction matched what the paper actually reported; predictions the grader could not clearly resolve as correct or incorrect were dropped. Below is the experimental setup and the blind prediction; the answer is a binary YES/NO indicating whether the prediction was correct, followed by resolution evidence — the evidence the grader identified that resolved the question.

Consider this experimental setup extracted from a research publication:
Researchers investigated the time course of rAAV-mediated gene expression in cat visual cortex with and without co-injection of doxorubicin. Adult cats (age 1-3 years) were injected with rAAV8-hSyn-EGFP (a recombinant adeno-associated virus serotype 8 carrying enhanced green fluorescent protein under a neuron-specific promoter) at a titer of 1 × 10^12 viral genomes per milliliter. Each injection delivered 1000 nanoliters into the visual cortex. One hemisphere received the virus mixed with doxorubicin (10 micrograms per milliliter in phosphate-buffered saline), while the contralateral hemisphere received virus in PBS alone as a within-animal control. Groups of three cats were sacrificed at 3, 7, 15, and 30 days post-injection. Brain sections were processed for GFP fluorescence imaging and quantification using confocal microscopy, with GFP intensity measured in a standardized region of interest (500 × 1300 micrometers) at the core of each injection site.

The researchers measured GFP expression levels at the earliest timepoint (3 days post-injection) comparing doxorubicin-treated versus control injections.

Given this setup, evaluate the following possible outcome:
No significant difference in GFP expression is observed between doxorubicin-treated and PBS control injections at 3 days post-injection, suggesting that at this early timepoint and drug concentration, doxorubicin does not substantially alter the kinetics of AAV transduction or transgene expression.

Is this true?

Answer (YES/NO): NO